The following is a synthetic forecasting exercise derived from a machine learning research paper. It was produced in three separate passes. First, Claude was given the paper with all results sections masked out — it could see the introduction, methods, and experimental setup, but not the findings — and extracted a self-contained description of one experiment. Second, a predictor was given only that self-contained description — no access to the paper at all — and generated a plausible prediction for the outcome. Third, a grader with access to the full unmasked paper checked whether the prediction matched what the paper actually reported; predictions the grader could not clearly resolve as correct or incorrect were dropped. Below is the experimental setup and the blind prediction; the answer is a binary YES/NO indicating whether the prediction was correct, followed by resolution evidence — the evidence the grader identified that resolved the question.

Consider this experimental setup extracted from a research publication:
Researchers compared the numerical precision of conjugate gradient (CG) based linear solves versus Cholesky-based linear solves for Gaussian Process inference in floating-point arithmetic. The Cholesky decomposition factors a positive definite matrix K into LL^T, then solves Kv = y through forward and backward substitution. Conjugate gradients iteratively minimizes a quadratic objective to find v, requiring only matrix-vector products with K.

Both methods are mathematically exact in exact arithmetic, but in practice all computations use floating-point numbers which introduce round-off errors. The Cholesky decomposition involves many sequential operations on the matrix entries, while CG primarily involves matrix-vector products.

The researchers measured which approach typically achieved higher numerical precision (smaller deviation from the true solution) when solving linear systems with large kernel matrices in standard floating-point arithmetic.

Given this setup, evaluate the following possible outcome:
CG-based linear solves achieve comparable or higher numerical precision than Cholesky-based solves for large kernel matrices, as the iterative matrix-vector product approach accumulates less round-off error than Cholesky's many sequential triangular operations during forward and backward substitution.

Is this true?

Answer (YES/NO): YES